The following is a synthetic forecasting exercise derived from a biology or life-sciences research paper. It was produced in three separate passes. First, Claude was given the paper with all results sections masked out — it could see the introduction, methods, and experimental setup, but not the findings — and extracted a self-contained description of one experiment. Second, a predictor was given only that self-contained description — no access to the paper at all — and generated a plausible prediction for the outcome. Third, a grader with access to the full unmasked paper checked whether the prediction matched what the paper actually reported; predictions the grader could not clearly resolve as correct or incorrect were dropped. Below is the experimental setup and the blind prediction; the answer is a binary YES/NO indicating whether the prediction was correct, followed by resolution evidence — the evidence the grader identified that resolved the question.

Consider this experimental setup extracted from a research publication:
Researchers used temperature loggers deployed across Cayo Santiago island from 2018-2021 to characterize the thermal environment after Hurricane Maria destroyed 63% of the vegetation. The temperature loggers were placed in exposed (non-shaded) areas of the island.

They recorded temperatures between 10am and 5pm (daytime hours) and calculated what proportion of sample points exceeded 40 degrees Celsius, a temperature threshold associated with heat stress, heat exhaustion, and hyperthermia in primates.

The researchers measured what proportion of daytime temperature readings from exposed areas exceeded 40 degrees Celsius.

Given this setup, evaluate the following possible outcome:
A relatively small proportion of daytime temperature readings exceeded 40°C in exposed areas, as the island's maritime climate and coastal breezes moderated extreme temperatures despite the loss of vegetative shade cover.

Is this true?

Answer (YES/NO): NO